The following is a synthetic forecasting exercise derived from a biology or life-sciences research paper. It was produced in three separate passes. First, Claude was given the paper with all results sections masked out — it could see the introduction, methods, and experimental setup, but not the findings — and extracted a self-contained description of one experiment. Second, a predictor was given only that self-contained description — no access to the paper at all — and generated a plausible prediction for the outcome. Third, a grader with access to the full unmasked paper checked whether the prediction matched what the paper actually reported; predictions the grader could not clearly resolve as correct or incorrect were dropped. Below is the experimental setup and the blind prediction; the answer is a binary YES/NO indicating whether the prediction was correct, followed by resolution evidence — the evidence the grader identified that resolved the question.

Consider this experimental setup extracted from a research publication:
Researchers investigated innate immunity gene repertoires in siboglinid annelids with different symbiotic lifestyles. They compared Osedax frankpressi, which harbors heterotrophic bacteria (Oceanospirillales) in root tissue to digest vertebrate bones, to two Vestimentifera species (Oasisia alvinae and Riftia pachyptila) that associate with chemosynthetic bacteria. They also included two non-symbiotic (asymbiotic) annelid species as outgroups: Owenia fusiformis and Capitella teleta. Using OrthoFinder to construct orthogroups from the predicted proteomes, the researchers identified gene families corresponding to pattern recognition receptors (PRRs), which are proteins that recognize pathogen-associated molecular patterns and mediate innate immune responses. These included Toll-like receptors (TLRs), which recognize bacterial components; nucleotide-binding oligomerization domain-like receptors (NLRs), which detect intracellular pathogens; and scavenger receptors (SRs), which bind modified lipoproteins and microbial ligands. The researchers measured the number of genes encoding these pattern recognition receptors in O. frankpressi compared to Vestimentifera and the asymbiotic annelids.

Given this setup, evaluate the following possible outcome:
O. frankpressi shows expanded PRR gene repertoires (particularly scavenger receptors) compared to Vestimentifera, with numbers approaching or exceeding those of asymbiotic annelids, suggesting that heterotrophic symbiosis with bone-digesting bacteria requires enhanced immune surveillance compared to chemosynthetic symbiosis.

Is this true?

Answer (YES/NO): NO